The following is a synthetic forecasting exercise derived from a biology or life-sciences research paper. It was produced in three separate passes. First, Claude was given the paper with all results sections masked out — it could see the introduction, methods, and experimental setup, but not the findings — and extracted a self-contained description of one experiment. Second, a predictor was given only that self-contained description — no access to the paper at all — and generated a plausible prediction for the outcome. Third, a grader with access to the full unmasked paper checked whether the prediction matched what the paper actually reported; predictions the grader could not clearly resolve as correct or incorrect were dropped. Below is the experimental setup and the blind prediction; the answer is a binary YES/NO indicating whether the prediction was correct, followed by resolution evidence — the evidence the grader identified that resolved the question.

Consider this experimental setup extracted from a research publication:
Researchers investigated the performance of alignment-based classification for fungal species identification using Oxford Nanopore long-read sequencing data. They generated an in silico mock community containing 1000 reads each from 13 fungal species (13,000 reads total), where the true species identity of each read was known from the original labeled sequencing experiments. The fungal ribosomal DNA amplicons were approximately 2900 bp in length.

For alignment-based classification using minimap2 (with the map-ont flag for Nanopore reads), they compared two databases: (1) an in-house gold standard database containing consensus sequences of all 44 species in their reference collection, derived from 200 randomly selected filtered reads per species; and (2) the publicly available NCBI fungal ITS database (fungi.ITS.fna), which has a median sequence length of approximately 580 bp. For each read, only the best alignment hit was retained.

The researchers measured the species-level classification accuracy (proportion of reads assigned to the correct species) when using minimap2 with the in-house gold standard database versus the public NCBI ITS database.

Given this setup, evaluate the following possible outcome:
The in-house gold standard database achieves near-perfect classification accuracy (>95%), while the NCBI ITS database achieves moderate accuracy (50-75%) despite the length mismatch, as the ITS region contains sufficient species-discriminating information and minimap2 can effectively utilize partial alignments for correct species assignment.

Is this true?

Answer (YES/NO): NO